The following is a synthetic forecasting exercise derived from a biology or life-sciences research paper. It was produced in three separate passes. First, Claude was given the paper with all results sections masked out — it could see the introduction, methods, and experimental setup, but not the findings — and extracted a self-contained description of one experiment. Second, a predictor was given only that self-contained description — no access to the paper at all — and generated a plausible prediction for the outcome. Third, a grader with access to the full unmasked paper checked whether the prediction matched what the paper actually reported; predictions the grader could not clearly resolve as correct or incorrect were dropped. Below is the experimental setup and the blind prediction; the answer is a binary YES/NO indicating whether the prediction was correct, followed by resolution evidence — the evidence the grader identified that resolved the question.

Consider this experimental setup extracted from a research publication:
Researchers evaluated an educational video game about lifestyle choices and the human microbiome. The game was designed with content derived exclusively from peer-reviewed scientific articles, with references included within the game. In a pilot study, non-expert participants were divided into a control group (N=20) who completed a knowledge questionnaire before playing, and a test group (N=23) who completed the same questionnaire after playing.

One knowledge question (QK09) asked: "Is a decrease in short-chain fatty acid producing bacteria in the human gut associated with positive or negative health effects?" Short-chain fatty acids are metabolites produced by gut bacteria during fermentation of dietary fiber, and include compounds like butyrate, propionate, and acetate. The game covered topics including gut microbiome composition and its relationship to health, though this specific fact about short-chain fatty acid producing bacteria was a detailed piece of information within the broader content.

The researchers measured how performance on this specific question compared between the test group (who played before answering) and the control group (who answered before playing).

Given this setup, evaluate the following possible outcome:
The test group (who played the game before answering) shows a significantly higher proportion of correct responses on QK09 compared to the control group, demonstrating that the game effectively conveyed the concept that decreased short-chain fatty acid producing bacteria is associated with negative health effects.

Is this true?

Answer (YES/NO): NO